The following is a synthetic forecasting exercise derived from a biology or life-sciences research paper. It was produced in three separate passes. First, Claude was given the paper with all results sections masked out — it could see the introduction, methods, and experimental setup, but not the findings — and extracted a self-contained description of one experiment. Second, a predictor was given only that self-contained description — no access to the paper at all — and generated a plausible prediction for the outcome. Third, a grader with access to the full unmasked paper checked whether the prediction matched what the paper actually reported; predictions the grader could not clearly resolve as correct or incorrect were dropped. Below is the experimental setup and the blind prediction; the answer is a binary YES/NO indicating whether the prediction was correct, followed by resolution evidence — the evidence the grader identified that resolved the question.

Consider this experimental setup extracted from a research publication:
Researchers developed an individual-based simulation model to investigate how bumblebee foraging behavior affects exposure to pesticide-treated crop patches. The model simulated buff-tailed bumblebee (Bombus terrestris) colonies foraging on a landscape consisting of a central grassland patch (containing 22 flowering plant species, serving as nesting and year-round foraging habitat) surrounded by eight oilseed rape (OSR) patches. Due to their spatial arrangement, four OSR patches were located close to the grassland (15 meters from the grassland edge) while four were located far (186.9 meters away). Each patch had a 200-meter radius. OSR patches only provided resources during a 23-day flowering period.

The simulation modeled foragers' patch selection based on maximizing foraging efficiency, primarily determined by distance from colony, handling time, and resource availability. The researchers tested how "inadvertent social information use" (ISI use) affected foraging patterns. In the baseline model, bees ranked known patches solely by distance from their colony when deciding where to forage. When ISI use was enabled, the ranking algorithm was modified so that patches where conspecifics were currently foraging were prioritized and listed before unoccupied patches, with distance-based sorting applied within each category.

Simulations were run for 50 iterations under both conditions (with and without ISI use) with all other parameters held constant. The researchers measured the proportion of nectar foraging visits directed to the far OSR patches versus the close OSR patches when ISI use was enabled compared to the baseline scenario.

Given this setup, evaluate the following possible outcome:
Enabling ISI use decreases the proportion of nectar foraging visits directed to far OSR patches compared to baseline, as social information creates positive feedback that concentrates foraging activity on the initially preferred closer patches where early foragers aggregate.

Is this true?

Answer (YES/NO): NO